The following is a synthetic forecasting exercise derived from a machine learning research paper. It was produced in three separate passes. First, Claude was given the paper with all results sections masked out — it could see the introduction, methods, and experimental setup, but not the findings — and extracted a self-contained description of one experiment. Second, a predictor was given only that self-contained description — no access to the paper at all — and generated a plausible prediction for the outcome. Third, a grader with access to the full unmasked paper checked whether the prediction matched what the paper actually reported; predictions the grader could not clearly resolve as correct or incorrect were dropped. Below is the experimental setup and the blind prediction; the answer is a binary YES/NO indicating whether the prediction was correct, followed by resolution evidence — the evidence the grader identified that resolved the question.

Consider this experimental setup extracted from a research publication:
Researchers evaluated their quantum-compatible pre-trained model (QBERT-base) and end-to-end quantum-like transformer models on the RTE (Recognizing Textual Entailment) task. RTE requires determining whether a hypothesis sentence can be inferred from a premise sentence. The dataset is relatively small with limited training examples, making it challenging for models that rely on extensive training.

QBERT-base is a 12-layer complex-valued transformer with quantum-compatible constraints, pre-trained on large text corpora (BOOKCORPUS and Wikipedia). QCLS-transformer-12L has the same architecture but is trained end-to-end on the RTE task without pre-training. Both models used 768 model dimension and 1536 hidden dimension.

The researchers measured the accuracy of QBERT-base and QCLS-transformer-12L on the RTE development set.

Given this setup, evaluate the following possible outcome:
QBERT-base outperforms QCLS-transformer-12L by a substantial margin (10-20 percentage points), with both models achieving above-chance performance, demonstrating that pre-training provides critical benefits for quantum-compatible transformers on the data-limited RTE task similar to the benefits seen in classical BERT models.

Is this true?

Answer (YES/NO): NO